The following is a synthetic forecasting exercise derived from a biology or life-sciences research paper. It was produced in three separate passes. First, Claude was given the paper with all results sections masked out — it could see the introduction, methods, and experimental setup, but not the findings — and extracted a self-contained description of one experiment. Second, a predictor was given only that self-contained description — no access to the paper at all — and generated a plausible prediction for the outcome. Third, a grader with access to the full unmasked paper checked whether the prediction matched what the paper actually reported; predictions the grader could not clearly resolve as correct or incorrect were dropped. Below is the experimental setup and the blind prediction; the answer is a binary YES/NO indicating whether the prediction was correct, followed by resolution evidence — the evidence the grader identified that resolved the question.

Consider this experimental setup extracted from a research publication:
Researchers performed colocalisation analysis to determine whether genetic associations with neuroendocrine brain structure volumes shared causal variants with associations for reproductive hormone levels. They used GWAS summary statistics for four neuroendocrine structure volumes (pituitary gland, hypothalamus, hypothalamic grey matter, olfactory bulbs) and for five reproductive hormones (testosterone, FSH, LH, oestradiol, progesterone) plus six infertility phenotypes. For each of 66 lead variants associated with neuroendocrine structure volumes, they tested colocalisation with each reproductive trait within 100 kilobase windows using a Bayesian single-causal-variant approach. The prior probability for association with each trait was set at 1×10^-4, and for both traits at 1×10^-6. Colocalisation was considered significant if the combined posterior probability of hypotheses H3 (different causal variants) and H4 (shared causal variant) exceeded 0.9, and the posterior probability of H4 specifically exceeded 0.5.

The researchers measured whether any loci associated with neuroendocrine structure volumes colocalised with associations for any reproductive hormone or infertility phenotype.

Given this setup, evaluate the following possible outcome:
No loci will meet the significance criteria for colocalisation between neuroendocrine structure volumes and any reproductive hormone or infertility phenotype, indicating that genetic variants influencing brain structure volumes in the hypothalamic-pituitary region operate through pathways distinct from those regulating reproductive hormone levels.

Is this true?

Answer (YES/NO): NO